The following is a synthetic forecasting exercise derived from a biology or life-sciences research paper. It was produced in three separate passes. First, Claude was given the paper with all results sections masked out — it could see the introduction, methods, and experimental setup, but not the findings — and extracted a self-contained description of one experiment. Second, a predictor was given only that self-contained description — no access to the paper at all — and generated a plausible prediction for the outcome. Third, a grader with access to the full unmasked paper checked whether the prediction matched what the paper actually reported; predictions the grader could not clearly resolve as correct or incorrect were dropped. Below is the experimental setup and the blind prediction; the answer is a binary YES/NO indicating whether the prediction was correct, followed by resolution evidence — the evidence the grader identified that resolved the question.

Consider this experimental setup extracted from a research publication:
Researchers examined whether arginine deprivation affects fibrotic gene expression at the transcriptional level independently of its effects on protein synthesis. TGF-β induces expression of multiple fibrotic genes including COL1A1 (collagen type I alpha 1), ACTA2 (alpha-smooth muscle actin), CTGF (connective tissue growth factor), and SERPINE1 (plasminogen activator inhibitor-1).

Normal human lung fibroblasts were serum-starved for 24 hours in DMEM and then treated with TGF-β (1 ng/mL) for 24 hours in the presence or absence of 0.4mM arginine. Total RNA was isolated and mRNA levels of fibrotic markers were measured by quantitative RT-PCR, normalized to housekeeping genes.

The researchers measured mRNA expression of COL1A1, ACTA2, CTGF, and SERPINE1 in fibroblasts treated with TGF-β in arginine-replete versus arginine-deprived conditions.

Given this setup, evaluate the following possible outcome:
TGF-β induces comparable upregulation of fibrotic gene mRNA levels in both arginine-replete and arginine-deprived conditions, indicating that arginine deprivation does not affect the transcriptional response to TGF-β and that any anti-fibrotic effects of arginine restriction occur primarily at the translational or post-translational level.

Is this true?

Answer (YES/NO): NO